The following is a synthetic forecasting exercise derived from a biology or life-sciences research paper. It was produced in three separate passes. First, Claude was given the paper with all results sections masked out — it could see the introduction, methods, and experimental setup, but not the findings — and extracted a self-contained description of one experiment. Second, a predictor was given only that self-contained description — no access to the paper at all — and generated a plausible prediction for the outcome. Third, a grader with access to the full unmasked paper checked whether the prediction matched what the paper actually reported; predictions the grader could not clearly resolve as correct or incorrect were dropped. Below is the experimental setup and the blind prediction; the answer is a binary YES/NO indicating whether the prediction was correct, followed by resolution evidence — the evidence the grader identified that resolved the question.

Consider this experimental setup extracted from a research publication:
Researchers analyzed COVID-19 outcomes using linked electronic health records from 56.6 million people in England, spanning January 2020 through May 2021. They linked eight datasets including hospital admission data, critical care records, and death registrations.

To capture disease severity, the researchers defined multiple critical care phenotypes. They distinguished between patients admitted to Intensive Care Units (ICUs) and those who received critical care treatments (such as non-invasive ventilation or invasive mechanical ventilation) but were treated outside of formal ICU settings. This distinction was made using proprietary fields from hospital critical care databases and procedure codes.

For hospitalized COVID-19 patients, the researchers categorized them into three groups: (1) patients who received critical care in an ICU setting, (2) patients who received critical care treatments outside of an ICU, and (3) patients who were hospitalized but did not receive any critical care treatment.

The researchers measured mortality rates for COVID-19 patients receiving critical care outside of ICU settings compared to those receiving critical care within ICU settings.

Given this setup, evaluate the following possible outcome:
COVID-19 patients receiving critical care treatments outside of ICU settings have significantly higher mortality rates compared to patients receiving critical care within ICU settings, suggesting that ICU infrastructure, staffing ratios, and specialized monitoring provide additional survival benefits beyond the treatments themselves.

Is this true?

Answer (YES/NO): YES